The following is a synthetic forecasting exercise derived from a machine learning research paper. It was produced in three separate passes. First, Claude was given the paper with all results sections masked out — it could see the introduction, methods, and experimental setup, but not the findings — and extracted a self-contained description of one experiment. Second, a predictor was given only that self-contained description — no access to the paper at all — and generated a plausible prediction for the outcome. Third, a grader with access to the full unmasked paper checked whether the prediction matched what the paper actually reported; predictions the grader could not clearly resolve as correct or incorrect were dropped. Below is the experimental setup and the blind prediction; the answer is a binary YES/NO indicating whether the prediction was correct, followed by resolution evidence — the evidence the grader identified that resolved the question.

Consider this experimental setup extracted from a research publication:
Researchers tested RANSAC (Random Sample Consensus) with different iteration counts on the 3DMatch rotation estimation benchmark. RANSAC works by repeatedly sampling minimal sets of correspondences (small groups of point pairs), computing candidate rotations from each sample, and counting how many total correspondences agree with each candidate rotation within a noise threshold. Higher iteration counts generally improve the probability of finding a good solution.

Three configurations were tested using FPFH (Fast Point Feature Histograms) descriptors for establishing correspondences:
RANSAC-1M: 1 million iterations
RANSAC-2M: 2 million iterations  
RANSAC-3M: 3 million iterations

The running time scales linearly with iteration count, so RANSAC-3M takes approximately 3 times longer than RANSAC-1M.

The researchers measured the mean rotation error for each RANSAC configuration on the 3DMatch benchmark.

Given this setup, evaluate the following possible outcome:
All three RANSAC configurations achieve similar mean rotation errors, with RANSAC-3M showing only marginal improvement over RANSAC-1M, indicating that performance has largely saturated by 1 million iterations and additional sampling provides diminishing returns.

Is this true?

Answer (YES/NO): YES